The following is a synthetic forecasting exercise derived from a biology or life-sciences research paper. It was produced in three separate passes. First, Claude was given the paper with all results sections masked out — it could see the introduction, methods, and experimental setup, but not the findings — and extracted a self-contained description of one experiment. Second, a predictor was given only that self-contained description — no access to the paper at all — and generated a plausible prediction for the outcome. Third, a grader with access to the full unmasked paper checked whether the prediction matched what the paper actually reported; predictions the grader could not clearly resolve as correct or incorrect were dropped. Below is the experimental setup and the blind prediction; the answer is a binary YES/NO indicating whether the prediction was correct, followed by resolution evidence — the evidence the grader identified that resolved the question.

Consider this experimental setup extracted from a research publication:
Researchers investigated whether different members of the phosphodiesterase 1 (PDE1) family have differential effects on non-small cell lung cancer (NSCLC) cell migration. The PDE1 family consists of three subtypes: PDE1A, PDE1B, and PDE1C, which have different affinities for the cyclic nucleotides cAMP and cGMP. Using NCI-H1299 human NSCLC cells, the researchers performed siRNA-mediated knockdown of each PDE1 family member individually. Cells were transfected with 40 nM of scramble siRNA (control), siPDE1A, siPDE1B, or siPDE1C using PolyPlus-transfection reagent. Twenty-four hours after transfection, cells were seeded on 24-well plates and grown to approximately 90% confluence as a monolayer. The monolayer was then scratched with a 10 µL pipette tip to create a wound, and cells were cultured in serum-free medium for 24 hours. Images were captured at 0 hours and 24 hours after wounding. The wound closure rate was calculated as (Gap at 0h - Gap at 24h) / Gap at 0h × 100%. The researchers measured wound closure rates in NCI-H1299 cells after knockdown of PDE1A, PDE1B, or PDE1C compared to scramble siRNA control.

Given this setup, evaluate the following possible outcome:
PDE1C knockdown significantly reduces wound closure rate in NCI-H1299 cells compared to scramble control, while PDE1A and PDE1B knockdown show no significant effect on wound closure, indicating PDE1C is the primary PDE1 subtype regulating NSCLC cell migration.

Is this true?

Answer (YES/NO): NO